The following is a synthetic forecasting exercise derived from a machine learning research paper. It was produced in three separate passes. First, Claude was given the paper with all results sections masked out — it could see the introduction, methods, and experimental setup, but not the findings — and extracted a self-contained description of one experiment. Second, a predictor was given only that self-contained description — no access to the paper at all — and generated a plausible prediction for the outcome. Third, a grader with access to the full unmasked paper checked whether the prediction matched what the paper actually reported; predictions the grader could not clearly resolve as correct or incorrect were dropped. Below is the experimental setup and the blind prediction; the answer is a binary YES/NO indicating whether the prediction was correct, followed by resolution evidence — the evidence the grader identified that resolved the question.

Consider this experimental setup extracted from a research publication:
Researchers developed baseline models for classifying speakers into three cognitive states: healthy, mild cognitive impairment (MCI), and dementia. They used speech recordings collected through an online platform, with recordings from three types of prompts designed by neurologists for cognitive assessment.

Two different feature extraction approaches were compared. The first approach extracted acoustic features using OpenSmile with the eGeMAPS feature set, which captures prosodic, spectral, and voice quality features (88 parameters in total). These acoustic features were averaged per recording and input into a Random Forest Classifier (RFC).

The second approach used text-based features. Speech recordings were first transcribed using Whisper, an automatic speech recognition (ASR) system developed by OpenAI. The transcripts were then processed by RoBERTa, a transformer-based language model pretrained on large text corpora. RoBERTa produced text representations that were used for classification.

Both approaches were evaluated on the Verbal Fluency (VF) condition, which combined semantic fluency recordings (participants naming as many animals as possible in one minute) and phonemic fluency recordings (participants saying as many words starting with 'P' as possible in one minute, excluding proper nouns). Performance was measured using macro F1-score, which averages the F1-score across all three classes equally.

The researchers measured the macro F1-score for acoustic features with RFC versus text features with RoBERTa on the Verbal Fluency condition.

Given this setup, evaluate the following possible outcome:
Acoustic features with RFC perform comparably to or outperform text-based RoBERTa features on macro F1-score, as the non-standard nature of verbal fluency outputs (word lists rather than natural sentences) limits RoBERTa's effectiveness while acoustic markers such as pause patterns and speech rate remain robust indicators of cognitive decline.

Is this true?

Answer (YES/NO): YES